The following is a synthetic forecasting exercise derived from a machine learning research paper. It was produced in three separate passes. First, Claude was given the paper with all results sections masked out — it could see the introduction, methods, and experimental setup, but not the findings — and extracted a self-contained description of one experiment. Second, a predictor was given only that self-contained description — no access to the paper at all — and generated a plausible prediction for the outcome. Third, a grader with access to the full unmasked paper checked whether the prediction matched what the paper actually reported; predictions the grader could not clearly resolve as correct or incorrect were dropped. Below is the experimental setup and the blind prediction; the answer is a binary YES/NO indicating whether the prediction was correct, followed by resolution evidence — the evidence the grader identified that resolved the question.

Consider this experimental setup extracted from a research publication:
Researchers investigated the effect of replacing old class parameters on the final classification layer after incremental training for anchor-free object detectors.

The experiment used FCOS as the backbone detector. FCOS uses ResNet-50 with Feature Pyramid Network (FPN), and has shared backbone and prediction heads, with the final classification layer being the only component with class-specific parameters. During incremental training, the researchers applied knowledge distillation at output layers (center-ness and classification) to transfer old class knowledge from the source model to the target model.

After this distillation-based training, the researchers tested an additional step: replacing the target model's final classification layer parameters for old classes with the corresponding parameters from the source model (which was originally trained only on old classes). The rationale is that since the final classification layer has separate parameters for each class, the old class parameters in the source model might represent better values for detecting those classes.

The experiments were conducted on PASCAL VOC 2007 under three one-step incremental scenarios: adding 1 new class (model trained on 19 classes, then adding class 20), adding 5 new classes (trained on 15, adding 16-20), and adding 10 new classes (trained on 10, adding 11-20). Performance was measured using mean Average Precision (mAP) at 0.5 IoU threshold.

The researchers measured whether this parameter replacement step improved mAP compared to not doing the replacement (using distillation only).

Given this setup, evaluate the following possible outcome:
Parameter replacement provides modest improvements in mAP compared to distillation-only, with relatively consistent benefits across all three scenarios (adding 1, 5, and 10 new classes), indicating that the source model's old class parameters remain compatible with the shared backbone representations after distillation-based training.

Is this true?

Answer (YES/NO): NO